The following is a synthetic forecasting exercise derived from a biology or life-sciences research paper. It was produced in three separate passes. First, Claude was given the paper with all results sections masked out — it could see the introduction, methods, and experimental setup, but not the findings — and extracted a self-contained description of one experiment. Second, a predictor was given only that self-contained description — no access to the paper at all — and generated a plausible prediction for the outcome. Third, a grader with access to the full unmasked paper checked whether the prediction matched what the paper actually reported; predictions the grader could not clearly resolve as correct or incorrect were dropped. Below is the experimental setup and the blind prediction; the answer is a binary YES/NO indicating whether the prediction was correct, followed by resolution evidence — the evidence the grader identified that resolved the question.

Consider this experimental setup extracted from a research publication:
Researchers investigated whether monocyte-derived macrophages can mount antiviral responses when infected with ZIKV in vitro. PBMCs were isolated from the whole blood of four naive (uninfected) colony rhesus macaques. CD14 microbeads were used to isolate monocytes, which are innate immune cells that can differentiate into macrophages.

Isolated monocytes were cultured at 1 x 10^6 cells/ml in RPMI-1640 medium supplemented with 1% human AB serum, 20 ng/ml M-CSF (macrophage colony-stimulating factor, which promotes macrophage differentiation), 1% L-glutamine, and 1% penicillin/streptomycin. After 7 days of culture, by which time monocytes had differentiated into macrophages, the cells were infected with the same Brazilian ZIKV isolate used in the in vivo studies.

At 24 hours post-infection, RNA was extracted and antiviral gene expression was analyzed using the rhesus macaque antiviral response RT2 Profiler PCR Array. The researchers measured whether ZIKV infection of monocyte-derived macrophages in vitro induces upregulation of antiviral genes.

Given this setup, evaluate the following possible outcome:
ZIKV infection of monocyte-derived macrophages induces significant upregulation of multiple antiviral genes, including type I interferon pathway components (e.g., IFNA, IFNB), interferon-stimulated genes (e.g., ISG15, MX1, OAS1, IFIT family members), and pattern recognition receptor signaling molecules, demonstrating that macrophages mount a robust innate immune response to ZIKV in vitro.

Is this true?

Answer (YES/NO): YES